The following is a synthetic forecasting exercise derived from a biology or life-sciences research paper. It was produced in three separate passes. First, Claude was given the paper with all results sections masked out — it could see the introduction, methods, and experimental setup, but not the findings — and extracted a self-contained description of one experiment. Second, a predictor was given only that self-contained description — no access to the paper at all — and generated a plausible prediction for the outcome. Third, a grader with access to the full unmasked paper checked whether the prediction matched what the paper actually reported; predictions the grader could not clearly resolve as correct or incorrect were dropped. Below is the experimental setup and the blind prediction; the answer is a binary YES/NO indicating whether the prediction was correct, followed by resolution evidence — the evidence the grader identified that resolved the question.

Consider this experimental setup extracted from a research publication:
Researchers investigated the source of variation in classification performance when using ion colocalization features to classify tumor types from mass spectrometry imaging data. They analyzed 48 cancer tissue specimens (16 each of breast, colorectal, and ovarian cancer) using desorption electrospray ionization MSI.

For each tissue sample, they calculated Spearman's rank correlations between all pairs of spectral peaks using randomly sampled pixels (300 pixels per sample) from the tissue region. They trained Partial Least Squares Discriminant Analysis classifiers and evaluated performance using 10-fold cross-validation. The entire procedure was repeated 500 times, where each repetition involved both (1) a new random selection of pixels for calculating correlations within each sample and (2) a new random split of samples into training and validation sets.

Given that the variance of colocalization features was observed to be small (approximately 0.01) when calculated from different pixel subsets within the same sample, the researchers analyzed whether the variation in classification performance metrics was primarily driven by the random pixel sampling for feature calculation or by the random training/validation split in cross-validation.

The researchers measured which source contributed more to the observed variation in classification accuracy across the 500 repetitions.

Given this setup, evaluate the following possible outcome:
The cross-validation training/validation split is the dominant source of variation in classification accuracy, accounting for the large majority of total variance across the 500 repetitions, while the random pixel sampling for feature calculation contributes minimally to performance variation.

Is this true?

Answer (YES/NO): YES